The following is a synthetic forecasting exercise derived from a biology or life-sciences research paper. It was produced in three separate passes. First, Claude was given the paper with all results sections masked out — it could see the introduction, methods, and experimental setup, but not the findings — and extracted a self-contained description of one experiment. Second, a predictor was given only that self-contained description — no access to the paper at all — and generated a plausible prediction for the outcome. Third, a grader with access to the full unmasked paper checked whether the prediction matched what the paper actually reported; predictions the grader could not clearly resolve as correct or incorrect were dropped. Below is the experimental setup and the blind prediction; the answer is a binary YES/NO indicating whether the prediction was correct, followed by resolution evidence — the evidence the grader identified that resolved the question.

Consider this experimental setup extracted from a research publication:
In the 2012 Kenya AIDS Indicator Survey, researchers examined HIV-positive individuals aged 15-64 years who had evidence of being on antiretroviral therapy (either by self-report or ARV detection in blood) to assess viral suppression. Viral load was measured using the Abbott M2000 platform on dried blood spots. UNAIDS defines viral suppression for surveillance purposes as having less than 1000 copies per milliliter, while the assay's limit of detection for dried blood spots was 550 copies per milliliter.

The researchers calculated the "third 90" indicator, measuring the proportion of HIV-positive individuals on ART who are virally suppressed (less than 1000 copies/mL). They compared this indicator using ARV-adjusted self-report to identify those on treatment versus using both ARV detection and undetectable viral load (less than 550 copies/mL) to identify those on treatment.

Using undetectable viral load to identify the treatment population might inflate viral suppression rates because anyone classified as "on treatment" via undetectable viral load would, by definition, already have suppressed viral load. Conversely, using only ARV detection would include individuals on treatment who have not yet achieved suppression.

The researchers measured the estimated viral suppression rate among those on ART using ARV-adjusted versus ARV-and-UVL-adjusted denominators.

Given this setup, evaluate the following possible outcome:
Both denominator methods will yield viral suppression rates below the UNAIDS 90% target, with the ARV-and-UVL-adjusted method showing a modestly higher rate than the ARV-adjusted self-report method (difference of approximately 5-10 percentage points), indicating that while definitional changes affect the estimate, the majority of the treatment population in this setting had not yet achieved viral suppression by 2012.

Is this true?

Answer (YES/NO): NO